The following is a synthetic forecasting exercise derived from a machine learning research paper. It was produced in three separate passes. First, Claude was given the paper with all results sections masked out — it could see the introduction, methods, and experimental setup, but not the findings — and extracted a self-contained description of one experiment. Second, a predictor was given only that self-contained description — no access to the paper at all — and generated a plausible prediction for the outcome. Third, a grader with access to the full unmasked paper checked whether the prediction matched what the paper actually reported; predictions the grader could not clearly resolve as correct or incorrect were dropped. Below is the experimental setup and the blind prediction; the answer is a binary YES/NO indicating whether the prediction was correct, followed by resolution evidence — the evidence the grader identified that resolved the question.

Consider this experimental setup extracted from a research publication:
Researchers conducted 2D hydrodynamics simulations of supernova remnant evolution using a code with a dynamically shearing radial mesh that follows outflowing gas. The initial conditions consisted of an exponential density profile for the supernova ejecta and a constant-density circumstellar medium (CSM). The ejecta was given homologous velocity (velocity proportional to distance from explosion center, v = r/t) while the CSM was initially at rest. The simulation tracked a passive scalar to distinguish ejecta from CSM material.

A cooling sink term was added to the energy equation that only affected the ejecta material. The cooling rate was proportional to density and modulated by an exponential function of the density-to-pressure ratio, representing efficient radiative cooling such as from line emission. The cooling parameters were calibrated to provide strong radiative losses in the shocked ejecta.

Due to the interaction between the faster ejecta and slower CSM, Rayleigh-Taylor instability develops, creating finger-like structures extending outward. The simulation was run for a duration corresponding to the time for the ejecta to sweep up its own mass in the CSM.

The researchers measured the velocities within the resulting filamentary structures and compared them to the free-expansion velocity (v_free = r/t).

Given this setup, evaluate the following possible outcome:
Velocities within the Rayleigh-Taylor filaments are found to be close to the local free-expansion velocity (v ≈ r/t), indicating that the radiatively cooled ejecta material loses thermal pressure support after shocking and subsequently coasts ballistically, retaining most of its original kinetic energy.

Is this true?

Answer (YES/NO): YES